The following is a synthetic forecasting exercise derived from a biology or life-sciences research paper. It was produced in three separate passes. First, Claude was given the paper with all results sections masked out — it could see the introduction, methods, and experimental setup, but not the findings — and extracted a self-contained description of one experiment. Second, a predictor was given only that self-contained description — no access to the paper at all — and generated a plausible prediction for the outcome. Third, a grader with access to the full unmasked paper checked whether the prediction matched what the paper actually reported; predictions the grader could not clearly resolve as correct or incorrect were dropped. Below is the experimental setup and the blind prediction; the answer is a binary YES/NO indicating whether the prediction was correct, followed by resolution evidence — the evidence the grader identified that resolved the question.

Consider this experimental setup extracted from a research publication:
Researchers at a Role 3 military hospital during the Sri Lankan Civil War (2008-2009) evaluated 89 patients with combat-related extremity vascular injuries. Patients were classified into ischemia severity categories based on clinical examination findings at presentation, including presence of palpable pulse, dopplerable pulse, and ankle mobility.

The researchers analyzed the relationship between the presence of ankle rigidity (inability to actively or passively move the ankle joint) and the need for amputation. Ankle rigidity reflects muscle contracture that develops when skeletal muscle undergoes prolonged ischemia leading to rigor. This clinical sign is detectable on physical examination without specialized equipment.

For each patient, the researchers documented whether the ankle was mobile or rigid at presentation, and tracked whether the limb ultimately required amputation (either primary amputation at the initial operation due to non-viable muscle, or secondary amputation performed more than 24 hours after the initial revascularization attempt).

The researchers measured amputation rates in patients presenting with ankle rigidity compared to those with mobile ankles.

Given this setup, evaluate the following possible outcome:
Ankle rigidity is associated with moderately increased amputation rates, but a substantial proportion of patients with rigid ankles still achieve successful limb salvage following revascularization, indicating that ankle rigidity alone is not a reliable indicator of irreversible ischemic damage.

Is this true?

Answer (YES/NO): NO